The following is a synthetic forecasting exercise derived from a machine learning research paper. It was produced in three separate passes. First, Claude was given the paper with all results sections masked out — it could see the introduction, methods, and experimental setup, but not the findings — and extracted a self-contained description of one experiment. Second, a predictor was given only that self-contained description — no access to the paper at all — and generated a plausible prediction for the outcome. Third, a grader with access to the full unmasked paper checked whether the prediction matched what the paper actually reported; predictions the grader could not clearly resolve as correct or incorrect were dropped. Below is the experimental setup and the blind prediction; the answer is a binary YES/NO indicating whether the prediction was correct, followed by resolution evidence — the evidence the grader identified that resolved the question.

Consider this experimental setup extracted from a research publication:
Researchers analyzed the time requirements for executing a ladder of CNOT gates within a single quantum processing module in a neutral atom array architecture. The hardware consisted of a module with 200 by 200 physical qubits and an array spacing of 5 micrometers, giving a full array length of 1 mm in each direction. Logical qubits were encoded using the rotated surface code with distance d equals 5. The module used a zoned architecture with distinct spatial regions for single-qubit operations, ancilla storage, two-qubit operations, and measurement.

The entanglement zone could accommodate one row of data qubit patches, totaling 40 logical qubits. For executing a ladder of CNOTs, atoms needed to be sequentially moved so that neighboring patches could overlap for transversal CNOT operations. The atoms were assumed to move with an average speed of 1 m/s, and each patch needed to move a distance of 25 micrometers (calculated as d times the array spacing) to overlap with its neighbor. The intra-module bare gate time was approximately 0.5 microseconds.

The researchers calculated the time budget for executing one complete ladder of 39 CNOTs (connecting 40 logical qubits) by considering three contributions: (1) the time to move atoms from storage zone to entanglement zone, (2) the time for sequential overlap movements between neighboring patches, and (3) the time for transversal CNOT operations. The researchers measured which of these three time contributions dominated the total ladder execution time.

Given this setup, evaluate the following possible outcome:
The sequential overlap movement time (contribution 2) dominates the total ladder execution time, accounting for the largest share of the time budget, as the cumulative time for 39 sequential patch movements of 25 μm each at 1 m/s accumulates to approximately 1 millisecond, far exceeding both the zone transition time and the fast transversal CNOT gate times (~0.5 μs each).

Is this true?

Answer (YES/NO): YES